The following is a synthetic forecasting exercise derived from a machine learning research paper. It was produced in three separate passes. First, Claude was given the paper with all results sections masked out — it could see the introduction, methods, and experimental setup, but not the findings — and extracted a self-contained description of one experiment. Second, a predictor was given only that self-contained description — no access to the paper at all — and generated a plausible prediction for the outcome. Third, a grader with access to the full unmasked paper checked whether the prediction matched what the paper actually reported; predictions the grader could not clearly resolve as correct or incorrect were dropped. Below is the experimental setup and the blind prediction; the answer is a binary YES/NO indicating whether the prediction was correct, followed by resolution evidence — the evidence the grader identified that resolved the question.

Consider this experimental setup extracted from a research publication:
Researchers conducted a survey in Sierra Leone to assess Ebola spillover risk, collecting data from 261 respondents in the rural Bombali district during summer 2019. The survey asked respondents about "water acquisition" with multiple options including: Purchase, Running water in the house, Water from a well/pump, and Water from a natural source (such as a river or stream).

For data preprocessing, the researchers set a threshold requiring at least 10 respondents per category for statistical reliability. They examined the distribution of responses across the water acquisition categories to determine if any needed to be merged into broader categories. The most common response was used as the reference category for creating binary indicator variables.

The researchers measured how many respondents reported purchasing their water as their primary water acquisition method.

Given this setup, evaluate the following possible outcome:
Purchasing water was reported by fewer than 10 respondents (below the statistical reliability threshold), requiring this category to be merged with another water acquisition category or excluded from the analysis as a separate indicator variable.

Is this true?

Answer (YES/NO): YES